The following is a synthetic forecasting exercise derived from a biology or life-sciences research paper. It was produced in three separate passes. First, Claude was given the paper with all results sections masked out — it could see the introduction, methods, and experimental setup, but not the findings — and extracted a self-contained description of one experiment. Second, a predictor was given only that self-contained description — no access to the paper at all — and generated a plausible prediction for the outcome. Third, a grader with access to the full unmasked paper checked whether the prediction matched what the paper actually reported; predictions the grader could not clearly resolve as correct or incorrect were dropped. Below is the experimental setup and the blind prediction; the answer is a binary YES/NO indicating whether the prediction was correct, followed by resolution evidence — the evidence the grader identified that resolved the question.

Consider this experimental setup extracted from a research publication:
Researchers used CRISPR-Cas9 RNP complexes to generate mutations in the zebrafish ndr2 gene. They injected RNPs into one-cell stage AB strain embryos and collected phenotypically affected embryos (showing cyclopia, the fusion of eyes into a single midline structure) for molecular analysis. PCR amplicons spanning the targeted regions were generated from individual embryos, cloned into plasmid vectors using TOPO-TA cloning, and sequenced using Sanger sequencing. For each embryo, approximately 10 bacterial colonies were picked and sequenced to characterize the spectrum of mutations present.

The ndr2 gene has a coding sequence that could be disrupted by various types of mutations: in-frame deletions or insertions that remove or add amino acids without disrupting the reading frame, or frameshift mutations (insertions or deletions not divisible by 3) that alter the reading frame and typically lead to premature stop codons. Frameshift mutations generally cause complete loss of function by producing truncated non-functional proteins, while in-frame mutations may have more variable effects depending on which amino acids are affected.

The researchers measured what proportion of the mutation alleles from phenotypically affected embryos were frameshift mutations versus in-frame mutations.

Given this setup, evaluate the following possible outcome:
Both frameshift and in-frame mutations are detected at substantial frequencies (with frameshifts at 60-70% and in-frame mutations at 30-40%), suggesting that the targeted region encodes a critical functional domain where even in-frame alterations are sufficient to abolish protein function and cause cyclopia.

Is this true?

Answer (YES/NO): NO